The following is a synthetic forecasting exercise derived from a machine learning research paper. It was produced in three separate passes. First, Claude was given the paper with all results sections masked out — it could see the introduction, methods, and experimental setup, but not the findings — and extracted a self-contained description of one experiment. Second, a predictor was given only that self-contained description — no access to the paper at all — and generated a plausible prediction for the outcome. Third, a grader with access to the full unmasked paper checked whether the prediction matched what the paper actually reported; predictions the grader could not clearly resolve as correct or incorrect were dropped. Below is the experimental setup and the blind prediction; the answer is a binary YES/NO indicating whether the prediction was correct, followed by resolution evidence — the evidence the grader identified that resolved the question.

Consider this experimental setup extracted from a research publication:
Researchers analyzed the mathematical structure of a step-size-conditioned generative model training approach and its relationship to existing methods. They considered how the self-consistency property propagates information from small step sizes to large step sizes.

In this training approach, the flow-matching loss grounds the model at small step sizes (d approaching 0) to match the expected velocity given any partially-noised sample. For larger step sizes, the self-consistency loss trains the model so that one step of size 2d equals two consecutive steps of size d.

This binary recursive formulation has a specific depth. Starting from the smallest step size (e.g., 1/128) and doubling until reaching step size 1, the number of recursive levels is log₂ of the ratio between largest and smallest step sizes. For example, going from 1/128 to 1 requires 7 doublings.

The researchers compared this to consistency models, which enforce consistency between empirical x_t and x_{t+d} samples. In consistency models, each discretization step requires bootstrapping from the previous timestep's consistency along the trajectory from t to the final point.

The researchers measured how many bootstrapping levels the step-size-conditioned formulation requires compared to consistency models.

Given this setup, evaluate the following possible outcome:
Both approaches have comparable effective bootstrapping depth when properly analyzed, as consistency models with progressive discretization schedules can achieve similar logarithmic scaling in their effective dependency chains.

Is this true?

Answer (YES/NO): NO